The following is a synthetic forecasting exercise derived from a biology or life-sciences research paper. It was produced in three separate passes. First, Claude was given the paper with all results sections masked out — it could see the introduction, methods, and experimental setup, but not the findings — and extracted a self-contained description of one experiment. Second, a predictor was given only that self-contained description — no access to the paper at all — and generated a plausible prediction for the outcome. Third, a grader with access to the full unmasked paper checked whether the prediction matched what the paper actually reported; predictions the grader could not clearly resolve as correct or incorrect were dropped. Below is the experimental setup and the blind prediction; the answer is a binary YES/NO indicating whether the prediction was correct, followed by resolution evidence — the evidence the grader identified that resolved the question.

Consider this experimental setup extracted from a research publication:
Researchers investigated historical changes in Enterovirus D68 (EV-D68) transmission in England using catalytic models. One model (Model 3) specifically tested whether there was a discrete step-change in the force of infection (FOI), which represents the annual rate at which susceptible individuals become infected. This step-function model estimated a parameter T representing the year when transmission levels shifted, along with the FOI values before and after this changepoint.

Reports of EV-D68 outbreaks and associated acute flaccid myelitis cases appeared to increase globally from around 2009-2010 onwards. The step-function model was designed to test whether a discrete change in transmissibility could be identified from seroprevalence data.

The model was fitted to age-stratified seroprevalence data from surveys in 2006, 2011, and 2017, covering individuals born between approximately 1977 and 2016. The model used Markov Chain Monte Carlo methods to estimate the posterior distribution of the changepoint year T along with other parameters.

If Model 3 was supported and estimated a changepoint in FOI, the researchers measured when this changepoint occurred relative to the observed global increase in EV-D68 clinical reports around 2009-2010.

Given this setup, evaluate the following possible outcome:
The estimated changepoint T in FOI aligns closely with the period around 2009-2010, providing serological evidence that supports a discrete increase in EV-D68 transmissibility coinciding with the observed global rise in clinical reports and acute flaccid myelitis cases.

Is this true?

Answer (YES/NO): NO